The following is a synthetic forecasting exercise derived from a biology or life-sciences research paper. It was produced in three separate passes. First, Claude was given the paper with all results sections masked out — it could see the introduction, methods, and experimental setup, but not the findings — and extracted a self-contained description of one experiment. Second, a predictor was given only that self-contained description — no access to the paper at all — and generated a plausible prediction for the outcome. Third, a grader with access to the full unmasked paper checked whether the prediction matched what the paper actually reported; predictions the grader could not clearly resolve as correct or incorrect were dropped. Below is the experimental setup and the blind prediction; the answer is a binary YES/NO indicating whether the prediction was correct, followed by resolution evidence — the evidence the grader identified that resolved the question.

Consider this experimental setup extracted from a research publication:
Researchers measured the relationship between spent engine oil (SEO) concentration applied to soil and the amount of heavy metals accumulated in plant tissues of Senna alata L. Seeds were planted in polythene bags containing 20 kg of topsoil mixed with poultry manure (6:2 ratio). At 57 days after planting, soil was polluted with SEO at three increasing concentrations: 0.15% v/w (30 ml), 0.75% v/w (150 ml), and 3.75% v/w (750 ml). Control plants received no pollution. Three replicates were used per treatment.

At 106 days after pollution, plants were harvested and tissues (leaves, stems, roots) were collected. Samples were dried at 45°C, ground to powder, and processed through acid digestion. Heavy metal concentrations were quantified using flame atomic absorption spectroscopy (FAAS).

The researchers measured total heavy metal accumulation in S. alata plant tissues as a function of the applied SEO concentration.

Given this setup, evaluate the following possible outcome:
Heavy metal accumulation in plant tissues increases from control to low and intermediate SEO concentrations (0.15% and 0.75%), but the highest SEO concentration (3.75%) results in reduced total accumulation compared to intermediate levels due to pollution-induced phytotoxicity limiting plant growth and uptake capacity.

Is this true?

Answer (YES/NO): NO